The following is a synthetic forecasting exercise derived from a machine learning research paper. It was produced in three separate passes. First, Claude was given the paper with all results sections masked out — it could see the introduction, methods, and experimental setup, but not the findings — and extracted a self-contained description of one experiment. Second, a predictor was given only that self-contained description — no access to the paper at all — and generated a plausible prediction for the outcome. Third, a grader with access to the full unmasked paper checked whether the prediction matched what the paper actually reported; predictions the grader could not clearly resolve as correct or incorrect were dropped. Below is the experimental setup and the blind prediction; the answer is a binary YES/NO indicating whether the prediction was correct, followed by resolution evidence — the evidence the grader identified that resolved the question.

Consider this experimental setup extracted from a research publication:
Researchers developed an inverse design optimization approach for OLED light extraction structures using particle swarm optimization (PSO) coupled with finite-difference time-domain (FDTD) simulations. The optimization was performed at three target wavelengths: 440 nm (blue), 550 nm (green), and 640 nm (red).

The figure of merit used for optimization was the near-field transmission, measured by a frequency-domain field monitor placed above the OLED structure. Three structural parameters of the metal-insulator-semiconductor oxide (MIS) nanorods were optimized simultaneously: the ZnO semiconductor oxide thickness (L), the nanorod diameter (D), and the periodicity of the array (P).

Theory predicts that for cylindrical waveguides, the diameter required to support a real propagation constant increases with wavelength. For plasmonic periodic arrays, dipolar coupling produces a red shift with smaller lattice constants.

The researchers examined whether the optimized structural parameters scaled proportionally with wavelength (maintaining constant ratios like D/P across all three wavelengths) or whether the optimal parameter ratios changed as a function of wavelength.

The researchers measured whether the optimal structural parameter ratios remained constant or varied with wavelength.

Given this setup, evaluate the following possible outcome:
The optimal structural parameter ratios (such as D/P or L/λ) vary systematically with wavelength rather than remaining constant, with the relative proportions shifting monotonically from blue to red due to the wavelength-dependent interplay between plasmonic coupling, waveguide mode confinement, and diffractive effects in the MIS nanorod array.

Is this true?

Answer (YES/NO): NO